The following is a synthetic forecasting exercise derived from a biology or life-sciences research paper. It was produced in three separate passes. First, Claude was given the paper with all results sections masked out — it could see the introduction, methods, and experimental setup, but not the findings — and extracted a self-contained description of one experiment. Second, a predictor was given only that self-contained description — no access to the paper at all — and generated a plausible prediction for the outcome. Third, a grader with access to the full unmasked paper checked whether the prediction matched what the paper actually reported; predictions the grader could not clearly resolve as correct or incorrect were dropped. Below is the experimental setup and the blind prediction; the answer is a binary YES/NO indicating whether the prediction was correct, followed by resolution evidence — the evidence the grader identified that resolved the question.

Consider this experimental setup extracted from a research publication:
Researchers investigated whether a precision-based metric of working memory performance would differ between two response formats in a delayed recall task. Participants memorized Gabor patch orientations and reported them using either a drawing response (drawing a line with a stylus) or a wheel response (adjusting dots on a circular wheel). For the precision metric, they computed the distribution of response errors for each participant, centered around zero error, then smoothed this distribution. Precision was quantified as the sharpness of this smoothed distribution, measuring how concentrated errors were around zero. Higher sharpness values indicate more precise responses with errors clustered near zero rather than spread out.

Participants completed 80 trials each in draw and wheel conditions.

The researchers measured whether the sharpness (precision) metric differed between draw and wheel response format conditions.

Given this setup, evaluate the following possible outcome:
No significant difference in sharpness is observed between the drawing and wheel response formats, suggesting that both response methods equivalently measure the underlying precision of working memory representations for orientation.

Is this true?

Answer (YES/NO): YES